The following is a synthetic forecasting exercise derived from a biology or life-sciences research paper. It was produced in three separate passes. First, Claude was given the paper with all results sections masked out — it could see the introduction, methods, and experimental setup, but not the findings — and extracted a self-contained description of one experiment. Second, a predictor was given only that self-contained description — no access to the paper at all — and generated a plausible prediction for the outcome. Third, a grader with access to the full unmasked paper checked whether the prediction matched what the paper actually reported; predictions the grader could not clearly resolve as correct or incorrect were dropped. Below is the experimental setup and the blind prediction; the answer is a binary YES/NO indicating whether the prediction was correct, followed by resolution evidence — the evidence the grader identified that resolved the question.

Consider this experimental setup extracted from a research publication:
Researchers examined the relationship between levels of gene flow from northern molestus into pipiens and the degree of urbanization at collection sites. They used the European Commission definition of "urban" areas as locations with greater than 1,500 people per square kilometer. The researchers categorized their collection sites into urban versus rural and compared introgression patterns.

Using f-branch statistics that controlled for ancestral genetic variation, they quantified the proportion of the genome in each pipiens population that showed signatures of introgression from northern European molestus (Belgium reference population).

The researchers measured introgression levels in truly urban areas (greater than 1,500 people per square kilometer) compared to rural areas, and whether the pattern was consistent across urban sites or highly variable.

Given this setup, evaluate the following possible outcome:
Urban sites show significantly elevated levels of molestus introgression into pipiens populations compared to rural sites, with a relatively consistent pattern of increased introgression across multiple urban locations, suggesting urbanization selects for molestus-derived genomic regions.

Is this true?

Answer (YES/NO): NO